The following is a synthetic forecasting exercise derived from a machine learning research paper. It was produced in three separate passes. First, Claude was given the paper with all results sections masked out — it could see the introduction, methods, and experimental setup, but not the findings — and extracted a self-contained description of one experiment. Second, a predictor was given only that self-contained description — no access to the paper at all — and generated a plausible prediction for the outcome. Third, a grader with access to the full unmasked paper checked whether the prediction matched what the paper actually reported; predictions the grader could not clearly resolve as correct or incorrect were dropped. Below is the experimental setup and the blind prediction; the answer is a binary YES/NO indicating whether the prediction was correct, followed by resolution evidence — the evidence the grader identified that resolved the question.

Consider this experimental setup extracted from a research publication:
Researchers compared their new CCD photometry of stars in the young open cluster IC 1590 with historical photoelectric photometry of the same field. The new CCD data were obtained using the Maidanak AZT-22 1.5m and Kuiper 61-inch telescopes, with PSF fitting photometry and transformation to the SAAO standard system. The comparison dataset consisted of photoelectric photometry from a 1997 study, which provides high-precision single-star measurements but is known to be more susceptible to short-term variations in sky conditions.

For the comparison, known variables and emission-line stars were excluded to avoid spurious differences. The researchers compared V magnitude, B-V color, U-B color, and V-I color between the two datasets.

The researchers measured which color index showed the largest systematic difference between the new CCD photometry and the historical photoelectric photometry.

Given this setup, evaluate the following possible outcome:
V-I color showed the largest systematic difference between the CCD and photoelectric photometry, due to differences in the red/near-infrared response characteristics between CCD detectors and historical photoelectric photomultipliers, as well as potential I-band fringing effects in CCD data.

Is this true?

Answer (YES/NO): YES